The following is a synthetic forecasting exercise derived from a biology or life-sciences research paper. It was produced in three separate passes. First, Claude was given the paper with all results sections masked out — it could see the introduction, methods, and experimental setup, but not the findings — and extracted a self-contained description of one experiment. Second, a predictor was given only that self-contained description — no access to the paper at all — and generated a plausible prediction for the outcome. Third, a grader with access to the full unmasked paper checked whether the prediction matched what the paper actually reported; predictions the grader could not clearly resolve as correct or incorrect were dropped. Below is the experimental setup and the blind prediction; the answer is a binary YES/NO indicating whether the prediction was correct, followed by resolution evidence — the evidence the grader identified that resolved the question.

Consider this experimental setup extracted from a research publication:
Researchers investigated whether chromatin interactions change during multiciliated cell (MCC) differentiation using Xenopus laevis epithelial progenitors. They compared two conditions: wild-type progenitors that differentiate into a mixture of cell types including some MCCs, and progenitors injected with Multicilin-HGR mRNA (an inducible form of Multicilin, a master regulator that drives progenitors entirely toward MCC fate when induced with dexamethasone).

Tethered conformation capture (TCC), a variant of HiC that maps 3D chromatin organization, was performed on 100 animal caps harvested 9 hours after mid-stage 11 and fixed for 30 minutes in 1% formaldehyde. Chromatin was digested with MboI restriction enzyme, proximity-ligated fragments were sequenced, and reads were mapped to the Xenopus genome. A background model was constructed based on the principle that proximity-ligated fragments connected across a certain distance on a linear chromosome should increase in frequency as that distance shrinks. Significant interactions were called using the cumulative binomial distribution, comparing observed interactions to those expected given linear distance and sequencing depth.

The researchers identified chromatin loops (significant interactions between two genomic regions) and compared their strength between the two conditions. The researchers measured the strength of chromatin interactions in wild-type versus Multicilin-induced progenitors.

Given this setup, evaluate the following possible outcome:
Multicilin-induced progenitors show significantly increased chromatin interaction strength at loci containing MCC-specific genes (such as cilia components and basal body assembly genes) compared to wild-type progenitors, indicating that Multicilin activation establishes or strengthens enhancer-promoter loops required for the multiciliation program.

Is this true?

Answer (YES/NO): YES